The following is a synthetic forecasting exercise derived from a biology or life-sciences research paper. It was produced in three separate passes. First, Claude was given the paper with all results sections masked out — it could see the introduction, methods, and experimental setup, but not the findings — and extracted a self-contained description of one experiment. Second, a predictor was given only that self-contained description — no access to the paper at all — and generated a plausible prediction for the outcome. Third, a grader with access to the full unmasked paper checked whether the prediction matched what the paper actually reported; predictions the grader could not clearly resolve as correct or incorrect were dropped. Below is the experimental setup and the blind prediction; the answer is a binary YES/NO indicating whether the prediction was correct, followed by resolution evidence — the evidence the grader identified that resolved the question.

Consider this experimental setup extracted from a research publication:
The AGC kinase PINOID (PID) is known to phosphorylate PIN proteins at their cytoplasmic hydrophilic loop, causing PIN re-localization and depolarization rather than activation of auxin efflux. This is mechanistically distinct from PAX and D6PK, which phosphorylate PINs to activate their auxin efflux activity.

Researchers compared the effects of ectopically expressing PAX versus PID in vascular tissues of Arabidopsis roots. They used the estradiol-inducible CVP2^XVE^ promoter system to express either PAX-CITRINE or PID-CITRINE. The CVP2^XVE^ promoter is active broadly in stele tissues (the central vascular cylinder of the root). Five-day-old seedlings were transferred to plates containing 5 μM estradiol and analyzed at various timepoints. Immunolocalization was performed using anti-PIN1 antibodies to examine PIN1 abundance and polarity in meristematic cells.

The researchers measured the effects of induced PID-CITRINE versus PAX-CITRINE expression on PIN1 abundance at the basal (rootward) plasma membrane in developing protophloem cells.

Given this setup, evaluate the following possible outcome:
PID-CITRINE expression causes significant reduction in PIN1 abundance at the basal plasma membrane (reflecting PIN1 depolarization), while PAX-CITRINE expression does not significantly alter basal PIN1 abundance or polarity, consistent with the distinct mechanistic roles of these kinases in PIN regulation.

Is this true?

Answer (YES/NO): NO